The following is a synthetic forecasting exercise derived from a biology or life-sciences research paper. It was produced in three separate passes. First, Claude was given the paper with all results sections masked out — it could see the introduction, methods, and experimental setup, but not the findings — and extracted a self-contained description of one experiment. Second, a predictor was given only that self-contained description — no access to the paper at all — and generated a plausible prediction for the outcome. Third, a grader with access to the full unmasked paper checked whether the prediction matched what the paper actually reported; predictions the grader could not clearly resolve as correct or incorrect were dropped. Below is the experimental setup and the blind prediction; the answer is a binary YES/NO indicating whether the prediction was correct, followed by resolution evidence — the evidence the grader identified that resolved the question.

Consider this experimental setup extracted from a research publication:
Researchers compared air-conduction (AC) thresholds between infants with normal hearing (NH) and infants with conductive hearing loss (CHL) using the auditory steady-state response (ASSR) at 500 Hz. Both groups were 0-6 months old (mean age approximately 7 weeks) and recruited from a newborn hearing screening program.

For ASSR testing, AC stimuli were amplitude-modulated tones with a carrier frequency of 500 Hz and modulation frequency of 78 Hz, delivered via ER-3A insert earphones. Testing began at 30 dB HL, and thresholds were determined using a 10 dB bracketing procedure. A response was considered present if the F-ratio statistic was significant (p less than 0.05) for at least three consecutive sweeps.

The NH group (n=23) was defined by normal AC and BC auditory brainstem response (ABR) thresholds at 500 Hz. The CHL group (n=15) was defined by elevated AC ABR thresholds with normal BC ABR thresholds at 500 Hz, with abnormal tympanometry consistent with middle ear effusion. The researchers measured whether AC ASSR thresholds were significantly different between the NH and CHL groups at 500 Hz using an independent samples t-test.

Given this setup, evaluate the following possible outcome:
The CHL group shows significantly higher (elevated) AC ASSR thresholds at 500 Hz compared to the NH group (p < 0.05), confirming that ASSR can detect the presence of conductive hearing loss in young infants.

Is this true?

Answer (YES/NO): YES